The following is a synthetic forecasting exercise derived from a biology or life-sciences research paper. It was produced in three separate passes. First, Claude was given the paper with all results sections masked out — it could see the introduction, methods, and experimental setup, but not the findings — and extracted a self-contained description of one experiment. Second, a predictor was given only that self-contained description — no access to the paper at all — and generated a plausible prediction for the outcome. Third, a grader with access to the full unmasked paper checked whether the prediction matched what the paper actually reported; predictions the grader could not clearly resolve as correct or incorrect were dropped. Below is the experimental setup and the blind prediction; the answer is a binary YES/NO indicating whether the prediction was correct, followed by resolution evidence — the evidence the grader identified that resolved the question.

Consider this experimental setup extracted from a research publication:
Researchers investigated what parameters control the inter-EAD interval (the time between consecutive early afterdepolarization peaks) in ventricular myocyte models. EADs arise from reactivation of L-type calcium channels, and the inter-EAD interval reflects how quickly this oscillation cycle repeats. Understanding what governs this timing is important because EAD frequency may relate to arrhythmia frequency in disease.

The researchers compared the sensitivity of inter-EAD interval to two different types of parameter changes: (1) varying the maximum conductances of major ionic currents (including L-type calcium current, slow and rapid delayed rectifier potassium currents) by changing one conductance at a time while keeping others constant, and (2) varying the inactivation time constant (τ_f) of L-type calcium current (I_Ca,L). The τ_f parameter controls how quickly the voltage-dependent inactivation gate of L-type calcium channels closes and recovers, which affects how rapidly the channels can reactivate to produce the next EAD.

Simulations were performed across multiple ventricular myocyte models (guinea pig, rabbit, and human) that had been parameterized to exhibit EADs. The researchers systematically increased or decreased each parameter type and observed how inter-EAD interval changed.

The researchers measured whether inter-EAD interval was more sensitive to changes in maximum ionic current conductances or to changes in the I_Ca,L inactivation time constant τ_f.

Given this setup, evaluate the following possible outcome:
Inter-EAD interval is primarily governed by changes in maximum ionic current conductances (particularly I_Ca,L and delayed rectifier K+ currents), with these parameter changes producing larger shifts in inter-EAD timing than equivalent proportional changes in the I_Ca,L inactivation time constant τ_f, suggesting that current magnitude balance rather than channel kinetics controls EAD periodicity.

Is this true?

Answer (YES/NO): NO